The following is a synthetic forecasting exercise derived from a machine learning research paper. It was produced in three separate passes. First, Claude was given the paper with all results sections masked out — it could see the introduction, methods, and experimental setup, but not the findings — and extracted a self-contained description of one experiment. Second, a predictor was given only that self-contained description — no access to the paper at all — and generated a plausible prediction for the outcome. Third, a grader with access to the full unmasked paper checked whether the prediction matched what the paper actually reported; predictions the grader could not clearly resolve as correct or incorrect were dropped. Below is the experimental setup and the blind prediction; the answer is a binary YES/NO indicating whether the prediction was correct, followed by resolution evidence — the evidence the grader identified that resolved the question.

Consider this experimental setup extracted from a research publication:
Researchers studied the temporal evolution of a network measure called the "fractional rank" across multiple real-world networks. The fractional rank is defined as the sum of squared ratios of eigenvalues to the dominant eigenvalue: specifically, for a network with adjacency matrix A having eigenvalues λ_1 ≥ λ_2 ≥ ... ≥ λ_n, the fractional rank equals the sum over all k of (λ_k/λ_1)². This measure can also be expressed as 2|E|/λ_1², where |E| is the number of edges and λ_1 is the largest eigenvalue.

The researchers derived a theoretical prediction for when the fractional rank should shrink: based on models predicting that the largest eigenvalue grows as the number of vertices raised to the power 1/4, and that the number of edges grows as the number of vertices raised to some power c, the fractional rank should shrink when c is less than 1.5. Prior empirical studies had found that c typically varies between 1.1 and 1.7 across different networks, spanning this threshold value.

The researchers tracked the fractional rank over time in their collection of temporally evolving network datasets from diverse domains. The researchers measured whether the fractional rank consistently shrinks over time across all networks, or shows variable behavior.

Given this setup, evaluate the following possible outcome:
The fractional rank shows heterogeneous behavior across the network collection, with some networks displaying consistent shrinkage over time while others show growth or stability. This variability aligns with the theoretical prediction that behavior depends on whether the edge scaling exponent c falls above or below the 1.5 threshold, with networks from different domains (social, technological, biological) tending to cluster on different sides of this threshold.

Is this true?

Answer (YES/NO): NO